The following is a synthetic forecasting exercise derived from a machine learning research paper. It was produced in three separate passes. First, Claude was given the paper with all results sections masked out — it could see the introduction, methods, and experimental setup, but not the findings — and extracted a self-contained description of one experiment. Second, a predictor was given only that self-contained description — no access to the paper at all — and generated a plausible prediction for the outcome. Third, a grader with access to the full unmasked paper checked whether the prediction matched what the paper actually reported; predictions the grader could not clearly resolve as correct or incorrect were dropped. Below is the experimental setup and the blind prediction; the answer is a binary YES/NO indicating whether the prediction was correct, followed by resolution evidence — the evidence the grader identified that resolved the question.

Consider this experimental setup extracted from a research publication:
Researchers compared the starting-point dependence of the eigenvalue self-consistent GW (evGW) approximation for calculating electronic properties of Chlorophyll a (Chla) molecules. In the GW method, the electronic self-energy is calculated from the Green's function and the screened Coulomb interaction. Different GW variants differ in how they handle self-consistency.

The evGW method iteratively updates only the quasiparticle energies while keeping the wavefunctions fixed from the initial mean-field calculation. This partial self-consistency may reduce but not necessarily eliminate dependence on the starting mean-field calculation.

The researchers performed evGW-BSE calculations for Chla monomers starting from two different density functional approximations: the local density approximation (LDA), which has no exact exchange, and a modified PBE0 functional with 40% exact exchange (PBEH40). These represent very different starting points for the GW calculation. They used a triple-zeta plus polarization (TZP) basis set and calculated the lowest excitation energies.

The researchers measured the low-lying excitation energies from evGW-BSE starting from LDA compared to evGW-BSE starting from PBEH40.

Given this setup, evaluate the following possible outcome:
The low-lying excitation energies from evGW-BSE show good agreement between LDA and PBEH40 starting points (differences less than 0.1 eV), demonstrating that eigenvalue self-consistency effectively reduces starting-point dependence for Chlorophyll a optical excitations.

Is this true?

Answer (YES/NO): YES